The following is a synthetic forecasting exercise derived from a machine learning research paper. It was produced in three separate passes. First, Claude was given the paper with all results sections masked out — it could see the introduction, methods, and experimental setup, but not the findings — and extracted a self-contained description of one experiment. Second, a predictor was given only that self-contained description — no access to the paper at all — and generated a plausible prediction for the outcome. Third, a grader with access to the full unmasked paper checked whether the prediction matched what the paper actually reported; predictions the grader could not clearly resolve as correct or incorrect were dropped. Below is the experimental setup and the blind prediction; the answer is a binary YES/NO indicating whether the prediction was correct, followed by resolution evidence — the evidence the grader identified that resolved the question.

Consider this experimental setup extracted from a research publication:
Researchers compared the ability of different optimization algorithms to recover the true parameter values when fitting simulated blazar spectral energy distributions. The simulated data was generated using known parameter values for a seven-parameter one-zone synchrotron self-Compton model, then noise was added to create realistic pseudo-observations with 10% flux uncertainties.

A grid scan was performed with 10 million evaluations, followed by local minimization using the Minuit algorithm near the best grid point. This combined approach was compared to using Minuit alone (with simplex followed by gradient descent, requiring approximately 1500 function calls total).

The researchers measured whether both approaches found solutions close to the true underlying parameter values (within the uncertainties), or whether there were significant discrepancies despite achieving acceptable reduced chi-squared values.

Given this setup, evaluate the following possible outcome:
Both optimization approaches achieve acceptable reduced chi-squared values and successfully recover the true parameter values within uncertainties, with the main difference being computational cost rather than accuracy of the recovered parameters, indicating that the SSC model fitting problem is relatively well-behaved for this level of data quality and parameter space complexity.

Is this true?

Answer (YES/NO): NO